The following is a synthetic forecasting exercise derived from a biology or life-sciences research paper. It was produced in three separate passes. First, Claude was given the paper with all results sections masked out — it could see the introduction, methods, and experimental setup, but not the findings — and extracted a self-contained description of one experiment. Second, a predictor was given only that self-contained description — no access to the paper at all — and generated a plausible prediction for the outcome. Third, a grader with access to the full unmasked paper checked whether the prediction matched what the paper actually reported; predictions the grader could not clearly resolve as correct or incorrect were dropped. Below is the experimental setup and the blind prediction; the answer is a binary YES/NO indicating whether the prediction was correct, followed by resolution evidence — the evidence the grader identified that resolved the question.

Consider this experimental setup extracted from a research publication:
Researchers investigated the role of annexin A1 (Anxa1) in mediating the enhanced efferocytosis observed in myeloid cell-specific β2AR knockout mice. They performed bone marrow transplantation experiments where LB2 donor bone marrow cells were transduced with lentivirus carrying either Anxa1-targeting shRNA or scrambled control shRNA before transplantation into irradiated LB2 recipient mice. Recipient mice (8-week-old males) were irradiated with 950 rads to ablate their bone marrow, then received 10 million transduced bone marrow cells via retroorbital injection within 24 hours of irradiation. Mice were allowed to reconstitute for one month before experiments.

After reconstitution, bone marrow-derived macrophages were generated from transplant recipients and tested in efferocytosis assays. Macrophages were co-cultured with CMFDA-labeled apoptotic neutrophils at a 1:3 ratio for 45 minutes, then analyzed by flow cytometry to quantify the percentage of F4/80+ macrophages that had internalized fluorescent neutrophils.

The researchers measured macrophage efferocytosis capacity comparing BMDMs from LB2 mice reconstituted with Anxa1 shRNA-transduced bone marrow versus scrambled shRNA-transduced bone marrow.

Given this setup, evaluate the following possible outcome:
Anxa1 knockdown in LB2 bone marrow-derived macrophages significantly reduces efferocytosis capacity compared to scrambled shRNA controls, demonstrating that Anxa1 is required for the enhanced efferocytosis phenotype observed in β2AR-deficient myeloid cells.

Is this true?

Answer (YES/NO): NO